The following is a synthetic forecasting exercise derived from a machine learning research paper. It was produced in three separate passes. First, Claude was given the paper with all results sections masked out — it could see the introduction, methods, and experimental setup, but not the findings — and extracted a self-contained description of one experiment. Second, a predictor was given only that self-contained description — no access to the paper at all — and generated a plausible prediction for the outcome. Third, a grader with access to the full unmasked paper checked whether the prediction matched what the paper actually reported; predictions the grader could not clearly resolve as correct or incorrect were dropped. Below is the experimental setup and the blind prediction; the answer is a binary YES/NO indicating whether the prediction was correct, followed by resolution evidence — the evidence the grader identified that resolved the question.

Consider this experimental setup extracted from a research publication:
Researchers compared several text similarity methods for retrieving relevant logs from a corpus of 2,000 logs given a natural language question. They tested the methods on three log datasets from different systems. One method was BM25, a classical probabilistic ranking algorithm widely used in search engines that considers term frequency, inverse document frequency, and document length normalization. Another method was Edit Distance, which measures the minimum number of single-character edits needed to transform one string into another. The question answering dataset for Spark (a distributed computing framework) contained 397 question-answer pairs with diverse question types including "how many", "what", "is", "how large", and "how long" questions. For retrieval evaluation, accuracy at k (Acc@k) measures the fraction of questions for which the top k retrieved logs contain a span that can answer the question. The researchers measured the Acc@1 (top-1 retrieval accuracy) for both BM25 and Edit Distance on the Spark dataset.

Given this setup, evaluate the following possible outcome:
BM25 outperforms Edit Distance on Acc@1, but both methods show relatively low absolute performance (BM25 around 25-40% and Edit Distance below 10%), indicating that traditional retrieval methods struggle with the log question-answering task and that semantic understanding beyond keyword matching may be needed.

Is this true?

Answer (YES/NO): NO